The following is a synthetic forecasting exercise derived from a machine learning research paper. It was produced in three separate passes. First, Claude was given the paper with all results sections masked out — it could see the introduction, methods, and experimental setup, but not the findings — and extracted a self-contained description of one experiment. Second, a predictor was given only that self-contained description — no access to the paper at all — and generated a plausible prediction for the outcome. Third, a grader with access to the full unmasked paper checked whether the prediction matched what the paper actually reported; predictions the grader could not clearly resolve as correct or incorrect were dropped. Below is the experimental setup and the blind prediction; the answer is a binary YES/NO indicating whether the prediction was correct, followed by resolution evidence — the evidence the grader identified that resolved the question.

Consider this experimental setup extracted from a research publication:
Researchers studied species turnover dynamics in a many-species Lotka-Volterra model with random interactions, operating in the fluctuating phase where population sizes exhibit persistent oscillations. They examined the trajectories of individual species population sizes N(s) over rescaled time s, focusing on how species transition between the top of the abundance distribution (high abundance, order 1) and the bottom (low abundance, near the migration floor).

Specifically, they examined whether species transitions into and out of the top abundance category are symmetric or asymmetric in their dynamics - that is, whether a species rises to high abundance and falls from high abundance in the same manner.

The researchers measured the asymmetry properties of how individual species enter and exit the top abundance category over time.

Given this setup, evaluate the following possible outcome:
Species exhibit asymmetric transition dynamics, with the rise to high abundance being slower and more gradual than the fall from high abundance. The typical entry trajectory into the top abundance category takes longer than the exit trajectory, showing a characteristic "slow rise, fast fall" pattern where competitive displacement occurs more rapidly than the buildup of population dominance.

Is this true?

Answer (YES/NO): NO